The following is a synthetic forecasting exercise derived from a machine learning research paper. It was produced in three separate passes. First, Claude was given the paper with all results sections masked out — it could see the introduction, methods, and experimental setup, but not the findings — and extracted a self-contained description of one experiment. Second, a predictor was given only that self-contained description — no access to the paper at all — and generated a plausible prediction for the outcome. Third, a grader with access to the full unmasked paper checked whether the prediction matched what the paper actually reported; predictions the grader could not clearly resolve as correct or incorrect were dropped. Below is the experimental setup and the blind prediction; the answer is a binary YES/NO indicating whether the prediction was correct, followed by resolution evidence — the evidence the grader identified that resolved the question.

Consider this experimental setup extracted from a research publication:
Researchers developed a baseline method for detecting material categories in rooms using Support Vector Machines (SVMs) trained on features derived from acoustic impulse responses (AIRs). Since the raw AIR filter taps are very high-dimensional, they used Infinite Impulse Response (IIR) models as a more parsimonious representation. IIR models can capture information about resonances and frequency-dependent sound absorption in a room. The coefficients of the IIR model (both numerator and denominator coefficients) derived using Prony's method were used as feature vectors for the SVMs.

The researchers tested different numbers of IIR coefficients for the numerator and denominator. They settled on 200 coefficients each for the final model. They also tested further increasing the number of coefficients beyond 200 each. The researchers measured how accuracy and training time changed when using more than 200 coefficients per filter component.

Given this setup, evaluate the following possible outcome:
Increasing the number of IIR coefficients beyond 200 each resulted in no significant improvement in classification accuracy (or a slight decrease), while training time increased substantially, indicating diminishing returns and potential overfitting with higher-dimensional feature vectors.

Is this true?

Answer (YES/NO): YES